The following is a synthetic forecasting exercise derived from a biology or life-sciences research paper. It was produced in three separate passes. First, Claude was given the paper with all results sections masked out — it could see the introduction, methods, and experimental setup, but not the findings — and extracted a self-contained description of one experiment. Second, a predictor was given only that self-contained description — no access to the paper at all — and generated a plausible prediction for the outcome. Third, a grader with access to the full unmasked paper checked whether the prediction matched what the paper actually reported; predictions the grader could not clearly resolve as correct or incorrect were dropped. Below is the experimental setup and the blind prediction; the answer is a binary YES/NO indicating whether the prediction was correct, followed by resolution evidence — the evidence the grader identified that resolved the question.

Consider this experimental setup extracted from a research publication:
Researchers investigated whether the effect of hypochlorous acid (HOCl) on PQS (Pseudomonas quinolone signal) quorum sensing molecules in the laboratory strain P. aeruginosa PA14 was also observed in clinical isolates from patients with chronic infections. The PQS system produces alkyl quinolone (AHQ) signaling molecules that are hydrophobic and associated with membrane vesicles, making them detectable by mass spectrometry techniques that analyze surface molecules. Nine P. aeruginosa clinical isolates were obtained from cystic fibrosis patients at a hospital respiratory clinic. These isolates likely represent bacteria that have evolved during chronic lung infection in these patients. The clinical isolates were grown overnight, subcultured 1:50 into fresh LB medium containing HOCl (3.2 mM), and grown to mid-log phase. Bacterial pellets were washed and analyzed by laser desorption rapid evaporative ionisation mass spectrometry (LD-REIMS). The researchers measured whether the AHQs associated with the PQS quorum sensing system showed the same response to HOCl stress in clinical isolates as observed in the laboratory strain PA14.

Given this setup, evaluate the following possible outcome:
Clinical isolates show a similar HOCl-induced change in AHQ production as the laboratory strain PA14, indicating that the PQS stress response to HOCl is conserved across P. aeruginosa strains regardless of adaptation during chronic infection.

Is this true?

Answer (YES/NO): YES